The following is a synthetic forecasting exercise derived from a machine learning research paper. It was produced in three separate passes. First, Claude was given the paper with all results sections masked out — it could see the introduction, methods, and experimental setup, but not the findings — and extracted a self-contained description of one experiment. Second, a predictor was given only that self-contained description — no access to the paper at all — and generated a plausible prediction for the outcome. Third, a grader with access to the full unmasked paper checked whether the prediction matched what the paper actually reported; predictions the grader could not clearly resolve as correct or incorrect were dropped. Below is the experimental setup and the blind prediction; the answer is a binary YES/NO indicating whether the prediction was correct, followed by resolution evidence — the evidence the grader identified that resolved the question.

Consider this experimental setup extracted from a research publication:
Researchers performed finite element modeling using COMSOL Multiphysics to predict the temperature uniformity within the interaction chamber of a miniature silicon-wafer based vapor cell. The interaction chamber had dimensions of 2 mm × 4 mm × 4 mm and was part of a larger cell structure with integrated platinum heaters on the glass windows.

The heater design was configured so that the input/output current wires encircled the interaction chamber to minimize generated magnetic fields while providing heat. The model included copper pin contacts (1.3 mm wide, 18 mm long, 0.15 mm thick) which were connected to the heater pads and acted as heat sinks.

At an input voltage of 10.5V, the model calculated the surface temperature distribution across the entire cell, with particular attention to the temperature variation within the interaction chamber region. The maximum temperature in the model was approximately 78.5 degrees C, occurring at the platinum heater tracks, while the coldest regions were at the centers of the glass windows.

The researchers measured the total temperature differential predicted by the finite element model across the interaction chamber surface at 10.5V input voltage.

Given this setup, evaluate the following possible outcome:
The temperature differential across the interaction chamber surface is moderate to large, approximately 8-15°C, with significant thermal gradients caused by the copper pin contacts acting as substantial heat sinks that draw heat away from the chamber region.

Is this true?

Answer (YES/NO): NO